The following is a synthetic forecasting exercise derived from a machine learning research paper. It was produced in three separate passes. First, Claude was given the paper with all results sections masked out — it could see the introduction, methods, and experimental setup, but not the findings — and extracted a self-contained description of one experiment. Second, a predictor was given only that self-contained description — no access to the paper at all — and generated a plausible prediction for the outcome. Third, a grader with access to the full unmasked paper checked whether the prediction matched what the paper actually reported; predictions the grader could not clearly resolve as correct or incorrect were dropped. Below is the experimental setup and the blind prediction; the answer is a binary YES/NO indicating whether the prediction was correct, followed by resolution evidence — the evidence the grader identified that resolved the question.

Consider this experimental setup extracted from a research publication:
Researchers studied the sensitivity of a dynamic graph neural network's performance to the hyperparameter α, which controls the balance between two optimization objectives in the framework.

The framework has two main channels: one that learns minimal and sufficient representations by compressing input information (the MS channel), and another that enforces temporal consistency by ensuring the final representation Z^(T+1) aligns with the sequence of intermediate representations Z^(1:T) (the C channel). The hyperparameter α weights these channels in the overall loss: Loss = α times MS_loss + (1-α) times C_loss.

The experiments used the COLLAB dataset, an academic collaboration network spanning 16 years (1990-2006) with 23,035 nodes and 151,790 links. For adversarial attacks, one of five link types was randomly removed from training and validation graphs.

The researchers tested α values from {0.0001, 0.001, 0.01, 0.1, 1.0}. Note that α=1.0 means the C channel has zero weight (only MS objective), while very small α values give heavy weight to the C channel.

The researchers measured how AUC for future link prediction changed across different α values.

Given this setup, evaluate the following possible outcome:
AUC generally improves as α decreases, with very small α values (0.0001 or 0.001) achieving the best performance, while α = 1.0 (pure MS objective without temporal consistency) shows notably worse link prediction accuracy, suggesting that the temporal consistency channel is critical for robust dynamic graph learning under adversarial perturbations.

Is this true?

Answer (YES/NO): NO